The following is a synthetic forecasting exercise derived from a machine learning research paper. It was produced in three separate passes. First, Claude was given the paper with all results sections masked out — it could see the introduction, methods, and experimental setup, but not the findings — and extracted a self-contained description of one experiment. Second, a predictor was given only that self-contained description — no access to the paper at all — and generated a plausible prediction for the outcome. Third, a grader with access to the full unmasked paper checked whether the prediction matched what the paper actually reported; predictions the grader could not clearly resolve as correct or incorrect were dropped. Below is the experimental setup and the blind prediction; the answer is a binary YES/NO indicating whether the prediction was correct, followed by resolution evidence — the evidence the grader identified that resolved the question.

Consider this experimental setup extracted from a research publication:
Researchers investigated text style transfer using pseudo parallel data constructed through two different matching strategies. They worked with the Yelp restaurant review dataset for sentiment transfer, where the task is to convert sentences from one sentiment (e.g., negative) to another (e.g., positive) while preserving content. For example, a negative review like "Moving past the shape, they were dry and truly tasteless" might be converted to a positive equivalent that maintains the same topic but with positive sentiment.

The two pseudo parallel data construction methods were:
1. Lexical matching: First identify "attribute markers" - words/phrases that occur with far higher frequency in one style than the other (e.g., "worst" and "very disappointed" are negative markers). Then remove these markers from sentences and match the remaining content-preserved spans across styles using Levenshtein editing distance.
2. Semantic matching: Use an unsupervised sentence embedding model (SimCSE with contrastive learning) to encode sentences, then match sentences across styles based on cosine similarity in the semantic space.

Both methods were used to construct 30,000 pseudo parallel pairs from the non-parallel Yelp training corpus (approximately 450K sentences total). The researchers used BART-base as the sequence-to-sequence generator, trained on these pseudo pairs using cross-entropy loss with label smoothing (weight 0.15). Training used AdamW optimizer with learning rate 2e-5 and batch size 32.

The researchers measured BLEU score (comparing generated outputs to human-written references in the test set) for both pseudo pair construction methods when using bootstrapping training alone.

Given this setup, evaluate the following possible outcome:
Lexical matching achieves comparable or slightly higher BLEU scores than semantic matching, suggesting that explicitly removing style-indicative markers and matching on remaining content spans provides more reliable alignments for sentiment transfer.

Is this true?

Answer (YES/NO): YES